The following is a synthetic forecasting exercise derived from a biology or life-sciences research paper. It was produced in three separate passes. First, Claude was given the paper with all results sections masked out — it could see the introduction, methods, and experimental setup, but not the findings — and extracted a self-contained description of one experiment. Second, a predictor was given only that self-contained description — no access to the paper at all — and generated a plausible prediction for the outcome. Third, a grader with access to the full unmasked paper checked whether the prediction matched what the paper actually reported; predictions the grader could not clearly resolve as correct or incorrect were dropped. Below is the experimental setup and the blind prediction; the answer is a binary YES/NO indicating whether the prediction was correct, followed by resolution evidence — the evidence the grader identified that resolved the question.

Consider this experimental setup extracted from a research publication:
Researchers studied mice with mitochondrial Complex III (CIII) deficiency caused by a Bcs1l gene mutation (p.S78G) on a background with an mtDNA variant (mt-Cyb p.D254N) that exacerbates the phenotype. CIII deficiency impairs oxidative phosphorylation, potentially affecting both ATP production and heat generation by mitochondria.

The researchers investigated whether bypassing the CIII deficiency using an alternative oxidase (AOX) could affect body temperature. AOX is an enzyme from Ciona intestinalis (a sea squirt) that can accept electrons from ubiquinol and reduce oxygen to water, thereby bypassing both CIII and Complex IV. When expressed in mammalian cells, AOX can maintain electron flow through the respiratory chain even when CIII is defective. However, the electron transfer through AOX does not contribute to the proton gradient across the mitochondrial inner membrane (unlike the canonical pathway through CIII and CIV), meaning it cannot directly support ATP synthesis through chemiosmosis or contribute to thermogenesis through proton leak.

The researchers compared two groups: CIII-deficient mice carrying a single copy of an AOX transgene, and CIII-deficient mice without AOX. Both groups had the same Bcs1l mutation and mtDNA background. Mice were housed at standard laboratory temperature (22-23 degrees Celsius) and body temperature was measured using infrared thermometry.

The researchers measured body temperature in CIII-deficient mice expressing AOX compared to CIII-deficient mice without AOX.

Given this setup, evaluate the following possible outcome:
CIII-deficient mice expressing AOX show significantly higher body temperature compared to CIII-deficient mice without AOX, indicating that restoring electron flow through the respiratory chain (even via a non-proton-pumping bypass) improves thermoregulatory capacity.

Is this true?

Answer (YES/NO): YES